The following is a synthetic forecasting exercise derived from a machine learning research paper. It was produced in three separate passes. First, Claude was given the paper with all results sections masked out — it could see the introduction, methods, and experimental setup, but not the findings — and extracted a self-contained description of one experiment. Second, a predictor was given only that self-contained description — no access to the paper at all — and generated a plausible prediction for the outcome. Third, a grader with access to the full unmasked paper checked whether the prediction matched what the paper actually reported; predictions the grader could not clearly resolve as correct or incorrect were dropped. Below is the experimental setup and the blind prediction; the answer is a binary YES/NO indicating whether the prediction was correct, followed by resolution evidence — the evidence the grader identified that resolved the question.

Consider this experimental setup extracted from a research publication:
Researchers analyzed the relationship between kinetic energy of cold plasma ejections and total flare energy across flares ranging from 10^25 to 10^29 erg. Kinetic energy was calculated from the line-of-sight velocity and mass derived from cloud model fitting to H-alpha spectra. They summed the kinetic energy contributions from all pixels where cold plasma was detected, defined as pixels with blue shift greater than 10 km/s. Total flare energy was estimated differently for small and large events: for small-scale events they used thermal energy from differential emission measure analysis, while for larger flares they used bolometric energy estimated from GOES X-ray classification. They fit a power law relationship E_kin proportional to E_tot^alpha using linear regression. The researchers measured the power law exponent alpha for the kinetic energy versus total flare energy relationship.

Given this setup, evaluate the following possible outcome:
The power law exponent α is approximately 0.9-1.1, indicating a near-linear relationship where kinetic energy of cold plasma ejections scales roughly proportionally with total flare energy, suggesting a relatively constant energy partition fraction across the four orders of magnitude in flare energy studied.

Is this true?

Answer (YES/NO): NO